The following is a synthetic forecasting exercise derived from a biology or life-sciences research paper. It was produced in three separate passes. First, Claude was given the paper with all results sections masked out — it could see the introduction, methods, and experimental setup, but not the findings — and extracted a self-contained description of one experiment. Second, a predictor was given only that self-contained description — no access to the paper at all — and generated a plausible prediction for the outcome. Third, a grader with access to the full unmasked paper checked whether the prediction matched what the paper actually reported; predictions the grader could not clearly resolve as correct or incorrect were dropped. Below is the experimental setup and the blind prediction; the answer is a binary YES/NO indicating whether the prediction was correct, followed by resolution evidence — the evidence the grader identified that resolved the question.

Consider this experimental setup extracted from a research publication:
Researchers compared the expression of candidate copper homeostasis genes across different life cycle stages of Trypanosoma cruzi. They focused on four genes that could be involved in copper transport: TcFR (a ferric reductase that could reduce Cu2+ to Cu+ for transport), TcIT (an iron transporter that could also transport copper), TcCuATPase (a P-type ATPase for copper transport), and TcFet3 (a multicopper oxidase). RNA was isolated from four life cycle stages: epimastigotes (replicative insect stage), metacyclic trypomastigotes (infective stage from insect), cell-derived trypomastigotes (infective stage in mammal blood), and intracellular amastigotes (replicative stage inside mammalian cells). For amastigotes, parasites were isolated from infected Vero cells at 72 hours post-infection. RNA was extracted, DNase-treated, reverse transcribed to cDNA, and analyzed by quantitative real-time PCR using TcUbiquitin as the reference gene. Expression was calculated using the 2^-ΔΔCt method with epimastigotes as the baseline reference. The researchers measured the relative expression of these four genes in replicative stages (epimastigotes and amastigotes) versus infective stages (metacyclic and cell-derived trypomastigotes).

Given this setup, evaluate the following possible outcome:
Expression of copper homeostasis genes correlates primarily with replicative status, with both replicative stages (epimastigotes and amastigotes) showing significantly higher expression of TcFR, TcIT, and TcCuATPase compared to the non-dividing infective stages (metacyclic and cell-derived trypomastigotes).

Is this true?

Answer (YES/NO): NO